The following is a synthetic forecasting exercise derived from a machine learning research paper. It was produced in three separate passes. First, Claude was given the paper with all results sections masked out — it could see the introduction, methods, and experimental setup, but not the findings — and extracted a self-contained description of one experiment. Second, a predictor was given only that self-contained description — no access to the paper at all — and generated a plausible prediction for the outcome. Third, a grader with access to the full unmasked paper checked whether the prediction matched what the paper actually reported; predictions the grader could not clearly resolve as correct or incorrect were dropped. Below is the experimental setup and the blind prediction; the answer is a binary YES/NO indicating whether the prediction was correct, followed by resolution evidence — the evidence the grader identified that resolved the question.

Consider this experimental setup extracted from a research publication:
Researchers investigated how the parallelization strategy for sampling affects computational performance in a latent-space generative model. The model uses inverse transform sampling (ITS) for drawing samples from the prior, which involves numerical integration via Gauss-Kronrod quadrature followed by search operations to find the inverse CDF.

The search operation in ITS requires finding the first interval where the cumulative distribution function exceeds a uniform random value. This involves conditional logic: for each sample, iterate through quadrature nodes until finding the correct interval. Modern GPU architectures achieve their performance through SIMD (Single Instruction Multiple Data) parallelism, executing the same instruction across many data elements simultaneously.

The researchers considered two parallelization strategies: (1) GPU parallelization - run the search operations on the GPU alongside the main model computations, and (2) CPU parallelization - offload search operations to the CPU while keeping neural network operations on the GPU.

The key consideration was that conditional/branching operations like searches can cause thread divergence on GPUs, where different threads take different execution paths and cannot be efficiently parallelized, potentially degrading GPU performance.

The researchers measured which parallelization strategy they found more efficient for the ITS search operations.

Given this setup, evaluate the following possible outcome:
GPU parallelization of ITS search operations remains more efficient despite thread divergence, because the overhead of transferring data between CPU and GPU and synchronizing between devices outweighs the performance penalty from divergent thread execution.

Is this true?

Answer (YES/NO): NO